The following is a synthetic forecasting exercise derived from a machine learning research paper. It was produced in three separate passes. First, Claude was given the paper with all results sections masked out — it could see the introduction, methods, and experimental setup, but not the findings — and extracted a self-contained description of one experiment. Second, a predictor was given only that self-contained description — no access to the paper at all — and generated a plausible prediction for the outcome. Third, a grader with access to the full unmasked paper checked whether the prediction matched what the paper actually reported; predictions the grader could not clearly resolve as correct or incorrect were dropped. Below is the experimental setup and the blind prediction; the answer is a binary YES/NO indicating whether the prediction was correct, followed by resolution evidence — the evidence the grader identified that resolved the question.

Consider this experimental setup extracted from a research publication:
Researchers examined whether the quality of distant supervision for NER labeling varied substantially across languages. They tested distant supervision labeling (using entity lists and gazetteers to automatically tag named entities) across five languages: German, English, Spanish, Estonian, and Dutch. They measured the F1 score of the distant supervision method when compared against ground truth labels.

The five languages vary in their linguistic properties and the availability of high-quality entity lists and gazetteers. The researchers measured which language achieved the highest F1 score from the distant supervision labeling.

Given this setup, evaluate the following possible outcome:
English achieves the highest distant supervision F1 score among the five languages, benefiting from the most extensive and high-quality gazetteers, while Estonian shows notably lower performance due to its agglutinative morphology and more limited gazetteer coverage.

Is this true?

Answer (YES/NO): NO